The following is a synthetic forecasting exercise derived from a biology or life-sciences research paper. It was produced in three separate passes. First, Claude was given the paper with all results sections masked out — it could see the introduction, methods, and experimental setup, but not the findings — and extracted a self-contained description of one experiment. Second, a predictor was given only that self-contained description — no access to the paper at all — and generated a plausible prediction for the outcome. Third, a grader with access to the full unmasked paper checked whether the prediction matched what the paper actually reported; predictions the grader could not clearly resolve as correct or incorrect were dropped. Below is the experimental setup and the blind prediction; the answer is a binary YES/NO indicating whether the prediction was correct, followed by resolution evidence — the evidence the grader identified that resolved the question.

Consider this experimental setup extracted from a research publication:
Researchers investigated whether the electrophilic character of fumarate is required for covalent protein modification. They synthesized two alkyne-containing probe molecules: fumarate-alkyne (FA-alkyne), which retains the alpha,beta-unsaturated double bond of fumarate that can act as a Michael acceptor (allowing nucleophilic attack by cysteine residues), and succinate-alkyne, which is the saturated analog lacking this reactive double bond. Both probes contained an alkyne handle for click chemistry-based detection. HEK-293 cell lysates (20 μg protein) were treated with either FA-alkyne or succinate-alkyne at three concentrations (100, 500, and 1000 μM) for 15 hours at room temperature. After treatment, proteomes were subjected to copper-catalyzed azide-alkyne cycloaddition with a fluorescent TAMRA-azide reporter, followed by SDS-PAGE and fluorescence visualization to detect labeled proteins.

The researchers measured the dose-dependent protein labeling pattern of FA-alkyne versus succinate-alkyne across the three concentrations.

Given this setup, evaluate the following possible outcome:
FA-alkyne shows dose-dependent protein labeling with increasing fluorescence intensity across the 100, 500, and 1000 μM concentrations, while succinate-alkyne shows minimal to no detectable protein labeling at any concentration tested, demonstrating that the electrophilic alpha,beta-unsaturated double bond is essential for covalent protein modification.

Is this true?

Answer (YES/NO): YES